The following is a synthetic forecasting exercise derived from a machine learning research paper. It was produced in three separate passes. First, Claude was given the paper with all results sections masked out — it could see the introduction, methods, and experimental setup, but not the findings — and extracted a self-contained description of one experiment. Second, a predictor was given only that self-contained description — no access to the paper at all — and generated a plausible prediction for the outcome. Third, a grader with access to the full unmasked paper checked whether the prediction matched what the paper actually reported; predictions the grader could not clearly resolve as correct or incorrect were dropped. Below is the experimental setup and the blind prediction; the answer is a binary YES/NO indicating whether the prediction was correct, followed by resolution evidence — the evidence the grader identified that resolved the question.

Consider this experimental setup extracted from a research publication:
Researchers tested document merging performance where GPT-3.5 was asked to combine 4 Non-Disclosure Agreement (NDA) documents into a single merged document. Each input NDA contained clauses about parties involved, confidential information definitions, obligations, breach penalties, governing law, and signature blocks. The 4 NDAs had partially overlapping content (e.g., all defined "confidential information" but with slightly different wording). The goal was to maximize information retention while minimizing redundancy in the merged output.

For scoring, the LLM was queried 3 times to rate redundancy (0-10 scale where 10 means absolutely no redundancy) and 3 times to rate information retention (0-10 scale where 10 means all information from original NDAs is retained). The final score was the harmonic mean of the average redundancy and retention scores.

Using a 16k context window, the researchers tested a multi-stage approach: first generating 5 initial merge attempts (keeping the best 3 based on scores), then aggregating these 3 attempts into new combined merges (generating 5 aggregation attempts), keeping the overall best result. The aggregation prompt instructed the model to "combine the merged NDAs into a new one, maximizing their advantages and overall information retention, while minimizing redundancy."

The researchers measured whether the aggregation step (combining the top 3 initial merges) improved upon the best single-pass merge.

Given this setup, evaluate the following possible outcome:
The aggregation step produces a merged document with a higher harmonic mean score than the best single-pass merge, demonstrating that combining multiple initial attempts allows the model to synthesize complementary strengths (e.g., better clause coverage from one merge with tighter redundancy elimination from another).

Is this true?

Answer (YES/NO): NO